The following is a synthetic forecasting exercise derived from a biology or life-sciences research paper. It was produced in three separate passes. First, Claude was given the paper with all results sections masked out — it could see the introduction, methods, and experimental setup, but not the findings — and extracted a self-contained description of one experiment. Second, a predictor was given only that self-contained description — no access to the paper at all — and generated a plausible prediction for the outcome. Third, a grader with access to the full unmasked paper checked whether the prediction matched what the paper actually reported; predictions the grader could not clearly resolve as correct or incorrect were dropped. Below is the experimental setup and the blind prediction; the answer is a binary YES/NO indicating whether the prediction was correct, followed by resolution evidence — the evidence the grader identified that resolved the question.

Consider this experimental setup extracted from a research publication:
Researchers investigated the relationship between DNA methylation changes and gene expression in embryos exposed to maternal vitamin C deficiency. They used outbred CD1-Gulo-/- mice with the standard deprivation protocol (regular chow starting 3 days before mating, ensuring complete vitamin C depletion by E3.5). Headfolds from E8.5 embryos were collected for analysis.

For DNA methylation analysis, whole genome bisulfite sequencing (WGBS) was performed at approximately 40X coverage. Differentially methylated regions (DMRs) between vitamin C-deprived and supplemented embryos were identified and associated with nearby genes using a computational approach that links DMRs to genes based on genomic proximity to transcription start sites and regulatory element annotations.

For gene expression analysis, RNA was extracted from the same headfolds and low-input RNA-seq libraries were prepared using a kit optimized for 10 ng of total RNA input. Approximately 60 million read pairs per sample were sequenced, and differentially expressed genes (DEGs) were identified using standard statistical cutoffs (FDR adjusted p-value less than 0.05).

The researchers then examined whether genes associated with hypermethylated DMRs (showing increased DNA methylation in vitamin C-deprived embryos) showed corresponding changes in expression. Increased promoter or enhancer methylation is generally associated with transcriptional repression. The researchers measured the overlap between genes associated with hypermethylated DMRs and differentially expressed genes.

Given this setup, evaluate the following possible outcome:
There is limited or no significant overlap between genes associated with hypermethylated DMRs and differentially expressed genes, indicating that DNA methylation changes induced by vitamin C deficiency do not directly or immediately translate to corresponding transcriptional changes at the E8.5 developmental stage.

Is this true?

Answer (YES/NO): YES